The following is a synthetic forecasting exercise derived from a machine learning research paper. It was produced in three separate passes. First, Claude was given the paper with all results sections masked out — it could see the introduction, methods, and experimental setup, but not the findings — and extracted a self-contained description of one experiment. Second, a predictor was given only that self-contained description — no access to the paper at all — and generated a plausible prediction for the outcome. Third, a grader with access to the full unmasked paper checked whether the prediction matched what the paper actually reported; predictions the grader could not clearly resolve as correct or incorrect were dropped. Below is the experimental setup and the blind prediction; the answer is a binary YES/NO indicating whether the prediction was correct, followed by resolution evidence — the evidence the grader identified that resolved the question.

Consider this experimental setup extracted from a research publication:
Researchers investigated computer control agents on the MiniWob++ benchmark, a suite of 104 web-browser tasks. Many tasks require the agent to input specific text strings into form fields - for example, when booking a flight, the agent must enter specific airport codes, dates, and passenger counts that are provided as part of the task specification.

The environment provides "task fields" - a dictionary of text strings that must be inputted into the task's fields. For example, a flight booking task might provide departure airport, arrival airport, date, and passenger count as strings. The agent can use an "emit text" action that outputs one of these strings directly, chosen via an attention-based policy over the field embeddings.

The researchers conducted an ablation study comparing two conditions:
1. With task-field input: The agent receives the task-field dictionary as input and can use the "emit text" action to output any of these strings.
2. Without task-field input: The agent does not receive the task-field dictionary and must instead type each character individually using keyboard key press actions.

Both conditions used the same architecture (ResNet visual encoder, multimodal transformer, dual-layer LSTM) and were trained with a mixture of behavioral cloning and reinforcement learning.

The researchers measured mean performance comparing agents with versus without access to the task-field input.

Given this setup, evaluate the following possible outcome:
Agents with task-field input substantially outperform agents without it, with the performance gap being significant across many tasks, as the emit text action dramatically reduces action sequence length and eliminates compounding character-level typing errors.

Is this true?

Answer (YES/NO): NO